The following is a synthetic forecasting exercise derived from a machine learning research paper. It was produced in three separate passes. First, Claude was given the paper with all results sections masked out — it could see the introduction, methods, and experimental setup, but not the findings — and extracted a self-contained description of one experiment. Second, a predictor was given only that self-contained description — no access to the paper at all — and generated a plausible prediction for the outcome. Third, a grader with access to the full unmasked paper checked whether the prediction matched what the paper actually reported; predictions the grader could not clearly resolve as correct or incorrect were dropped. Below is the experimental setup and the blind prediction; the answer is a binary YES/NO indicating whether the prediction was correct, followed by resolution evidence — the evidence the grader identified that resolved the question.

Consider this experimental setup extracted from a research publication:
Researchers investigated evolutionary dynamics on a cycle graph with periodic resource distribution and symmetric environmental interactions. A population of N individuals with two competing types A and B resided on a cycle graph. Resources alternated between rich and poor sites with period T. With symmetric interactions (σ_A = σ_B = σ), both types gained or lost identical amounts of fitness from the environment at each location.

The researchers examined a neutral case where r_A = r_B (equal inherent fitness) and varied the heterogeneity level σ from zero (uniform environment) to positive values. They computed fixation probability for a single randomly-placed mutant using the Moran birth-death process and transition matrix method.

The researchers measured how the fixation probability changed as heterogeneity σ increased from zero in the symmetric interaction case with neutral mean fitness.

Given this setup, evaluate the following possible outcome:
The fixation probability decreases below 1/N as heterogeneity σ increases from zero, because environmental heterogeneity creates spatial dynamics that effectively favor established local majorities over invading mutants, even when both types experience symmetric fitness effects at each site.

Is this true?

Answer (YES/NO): NO